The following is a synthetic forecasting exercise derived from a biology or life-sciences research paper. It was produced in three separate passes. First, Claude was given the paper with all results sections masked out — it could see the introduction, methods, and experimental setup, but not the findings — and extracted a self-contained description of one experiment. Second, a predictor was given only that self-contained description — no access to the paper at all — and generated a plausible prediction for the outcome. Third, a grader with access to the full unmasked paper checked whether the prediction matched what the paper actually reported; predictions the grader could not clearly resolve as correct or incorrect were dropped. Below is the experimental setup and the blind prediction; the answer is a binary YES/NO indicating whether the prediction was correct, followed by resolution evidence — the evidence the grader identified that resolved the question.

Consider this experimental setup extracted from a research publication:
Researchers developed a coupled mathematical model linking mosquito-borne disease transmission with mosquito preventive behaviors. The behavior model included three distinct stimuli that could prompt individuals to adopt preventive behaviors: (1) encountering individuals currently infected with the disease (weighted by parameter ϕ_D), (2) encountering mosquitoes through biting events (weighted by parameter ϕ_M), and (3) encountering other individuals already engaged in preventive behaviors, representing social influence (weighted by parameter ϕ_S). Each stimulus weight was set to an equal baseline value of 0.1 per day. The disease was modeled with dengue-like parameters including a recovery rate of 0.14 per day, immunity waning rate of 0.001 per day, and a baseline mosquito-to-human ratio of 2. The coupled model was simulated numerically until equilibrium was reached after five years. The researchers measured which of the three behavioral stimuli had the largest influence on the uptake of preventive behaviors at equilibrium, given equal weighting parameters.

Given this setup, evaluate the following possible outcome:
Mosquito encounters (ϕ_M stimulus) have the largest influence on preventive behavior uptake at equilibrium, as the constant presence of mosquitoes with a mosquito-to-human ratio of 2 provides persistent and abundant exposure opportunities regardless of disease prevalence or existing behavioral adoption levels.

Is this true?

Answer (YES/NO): YES